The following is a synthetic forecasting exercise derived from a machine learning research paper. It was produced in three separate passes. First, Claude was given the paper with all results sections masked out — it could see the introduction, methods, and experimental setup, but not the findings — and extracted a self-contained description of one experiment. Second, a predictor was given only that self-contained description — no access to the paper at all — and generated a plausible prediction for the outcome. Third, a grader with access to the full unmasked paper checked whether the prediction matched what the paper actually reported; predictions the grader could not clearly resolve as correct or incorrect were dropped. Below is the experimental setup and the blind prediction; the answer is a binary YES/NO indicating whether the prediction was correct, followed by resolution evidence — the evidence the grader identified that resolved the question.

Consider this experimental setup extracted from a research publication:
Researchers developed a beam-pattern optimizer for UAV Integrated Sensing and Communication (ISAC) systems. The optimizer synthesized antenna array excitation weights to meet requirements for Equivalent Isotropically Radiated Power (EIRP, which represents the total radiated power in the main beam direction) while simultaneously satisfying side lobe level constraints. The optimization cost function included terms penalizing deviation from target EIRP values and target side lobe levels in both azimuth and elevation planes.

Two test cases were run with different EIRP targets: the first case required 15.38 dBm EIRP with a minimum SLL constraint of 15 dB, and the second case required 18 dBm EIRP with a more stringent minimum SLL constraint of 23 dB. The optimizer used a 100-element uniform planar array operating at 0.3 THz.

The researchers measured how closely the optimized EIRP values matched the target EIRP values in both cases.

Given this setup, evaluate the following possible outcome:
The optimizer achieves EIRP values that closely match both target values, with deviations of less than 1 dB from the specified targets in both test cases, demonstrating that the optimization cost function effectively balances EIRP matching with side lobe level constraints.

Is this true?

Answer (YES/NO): YES